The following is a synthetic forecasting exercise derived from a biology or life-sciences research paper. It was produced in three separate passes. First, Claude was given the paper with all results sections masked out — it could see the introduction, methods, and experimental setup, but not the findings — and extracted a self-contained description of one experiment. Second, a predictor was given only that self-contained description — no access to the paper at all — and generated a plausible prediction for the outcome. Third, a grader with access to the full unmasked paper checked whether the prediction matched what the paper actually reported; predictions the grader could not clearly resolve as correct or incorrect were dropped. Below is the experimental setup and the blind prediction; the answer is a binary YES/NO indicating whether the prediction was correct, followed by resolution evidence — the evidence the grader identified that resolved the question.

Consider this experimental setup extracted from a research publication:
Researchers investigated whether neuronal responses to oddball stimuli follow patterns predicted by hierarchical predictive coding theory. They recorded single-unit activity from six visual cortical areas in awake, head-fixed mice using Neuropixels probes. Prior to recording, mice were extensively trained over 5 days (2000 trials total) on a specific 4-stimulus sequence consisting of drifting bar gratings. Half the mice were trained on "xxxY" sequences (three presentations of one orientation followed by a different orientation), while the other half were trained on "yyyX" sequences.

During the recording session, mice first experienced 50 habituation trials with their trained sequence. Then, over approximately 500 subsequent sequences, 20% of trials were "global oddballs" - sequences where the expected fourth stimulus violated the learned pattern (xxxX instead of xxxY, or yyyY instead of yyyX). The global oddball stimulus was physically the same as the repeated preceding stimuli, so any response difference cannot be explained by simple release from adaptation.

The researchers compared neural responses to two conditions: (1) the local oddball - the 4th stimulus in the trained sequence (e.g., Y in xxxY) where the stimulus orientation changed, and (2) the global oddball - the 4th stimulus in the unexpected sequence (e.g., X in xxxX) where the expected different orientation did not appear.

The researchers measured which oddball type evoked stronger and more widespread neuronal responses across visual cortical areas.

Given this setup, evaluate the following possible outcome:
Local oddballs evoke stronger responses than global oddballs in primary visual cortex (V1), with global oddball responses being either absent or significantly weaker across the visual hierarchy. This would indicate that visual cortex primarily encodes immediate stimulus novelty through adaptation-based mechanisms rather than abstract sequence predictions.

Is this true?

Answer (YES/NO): YES